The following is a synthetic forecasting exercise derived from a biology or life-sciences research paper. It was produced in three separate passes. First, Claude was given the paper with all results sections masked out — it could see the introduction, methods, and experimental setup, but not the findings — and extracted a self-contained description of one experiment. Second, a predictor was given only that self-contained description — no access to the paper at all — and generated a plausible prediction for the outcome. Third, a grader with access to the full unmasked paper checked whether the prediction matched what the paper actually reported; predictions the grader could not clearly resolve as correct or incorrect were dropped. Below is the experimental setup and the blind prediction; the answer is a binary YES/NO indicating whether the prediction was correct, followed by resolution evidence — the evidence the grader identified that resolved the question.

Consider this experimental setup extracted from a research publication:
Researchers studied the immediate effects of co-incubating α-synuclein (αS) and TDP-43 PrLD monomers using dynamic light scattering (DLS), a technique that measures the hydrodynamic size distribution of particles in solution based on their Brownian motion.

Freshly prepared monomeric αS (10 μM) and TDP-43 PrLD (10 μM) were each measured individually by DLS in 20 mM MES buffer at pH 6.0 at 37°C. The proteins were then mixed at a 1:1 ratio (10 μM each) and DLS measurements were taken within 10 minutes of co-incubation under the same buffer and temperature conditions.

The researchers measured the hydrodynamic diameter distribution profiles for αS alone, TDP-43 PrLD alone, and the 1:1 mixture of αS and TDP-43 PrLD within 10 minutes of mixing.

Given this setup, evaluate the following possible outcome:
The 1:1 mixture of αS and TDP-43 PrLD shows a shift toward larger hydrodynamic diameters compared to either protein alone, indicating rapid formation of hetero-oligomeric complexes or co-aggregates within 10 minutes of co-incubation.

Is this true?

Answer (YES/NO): YES